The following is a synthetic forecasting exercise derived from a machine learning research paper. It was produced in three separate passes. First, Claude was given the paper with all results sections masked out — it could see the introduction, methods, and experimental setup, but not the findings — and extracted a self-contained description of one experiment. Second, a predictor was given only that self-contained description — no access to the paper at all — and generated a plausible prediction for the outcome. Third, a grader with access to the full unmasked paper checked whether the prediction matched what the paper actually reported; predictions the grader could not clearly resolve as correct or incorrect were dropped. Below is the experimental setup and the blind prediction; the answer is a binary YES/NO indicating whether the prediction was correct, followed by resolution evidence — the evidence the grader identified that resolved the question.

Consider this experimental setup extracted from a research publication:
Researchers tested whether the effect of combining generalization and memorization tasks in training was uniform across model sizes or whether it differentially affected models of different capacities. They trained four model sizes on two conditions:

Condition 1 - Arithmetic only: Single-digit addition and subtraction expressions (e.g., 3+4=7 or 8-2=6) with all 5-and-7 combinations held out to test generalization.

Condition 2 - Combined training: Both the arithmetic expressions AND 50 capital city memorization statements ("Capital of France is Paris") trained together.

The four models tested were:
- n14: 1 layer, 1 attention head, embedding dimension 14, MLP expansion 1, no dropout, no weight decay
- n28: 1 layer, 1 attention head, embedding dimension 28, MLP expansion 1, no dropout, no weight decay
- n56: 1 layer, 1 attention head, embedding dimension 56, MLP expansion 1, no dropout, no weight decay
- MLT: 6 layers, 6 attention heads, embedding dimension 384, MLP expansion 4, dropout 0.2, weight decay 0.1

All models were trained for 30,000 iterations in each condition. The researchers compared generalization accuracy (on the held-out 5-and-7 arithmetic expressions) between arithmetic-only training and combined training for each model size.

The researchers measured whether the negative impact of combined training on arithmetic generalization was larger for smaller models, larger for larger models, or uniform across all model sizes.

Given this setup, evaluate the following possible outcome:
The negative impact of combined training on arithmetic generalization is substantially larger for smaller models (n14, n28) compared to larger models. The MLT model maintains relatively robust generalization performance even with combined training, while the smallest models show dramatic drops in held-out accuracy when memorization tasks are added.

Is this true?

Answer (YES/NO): NO